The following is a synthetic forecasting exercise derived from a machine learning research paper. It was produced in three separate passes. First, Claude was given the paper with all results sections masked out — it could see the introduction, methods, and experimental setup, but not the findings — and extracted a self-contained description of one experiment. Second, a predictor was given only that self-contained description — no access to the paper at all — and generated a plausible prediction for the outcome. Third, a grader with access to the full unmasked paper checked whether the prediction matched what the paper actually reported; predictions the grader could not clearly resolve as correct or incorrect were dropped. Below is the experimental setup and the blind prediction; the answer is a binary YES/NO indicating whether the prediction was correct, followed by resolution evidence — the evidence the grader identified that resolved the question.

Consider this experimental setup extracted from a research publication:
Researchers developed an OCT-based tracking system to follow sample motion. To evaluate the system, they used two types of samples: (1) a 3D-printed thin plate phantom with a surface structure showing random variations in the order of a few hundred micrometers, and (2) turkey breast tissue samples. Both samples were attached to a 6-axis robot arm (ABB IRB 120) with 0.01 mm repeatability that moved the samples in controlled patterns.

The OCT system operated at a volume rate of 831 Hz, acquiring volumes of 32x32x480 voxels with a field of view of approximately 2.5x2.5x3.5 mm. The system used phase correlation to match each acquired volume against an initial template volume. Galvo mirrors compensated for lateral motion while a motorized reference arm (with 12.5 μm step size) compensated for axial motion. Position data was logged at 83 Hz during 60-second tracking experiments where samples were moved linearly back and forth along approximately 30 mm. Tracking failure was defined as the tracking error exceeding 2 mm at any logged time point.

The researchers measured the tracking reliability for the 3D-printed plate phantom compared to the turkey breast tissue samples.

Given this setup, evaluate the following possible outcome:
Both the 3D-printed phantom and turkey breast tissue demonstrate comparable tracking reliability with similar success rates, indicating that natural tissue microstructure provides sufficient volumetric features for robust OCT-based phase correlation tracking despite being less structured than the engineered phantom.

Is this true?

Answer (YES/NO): NO